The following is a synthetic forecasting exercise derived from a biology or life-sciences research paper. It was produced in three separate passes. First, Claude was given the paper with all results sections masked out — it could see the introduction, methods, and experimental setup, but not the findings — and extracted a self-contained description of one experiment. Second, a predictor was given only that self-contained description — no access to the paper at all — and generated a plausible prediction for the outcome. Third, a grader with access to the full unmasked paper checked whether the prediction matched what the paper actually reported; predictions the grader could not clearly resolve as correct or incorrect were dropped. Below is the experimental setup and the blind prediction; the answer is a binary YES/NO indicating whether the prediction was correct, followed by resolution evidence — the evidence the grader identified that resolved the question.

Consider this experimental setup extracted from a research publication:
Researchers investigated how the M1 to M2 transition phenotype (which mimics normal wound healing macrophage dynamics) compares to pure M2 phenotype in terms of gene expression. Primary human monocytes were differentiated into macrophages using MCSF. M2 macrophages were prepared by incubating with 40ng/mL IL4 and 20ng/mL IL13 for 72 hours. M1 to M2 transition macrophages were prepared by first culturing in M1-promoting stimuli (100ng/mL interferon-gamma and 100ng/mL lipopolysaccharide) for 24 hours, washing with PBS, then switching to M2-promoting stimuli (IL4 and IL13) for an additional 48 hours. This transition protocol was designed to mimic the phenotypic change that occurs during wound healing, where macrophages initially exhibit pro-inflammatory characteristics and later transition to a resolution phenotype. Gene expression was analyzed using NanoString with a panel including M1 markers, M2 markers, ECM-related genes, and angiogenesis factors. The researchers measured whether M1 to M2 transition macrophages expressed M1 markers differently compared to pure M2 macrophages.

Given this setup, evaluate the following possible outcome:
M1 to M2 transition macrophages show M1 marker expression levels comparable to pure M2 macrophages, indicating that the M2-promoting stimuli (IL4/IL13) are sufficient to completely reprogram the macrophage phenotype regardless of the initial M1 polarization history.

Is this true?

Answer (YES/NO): NO